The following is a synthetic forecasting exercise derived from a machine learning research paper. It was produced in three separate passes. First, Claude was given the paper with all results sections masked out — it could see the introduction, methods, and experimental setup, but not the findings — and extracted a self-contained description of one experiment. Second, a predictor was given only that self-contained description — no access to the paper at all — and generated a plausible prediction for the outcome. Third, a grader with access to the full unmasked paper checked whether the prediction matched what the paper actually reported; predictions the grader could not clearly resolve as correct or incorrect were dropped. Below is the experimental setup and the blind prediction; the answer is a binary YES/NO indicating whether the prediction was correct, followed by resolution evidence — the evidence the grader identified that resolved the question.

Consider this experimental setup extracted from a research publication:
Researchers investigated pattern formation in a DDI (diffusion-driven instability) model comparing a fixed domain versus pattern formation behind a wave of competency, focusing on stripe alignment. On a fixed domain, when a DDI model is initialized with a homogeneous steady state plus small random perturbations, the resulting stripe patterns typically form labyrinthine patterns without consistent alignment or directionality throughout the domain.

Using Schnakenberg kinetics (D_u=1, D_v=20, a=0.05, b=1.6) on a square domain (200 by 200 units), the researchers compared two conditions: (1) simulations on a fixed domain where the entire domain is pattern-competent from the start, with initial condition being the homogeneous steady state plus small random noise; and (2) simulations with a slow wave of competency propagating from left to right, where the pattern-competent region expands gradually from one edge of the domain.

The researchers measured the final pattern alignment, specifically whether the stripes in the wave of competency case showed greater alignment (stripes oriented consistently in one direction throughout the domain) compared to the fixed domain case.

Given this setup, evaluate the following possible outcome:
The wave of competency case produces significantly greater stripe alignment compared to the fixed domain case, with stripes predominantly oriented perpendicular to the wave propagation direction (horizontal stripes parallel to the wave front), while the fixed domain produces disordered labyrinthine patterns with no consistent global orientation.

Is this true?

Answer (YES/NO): YES